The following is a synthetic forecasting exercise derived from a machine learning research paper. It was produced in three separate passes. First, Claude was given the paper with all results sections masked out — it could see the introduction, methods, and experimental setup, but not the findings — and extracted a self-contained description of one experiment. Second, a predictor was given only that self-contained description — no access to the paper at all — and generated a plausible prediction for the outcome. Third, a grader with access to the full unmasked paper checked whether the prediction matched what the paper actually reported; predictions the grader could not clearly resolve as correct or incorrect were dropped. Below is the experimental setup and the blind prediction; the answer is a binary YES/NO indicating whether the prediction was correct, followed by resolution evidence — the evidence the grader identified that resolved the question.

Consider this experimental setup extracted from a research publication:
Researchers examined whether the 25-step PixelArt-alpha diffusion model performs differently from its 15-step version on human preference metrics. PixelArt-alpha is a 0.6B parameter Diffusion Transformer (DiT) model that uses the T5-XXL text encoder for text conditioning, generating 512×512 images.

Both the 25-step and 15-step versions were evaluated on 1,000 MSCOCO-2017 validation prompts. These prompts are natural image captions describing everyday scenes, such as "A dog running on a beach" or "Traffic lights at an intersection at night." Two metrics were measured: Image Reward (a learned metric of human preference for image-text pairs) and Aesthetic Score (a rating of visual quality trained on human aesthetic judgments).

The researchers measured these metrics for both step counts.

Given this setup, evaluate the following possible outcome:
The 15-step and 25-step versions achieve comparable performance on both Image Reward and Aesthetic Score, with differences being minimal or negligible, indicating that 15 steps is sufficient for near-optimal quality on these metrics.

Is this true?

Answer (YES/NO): YES